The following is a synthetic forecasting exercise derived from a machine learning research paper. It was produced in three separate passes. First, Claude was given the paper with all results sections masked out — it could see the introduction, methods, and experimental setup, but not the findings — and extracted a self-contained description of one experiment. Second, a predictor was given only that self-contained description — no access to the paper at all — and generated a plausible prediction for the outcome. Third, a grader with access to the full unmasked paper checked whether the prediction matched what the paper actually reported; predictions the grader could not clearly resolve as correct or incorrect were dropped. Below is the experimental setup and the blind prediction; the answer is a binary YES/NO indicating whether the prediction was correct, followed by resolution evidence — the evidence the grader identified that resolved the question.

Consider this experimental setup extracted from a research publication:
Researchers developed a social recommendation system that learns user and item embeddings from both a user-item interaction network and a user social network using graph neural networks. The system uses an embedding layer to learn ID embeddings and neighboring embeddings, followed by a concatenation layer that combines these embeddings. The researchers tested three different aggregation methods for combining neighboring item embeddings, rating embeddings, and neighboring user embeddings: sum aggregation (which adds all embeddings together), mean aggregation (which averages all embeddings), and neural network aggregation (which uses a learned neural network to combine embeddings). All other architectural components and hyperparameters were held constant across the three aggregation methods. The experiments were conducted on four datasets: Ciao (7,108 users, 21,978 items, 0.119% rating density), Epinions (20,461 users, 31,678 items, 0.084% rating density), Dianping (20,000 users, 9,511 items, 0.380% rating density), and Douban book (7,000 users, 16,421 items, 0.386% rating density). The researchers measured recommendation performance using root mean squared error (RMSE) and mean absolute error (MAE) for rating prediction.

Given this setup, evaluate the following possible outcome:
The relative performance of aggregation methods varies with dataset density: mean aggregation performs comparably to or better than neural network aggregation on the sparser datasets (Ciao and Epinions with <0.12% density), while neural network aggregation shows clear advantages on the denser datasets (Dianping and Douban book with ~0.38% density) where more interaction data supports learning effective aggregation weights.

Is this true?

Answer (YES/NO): NO